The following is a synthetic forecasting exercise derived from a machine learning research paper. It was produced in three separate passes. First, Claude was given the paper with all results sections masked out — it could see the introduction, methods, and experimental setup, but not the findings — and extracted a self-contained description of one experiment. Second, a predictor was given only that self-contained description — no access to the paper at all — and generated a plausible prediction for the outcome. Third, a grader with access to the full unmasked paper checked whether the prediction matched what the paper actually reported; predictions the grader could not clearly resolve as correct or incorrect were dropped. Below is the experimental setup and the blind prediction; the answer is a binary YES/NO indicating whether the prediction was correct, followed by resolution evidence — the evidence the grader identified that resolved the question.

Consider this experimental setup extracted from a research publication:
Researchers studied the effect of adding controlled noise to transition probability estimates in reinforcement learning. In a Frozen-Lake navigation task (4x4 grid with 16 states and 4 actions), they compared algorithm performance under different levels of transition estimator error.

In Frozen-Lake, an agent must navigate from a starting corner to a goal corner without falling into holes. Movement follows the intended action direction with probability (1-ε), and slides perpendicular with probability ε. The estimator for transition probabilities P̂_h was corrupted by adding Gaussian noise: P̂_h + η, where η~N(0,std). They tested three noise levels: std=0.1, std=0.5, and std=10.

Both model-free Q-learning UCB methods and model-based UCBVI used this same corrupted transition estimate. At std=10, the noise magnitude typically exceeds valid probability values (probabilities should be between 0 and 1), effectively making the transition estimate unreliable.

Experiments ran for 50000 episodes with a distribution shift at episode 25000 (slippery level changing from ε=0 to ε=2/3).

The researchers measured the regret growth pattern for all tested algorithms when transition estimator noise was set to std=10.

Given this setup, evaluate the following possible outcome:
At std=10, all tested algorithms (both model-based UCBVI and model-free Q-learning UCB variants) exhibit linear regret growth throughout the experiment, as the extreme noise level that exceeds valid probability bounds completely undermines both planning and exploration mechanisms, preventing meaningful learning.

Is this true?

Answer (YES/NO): YES